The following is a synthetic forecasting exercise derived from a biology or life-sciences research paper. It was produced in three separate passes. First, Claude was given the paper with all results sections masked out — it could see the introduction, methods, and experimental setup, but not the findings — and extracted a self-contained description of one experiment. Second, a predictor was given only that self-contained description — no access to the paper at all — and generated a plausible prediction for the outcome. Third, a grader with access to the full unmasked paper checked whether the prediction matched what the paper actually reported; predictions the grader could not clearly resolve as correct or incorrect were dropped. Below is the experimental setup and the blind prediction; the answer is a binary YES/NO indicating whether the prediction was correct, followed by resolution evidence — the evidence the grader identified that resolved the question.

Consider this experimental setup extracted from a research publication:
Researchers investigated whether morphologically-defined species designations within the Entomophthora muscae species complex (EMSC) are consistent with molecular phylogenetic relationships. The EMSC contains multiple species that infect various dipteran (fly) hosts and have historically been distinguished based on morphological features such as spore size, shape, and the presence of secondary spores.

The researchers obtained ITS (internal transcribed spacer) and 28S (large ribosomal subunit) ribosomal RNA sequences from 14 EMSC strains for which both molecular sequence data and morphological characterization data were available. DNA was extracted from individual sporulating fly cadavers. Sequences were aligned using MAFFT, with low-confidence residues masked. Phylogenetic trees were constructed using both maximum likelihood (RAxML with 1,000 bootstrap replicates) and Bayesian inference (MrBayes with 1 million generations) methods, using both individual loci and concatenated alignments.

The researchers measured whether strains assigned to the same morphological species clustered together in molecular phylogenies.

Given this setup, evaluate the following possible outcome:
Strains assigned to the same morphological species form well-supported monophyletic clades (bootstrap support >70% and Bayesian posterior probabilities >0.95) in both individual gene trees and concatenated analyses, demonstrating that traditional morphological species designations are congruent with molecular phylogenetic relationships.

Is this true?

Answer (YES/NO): NO